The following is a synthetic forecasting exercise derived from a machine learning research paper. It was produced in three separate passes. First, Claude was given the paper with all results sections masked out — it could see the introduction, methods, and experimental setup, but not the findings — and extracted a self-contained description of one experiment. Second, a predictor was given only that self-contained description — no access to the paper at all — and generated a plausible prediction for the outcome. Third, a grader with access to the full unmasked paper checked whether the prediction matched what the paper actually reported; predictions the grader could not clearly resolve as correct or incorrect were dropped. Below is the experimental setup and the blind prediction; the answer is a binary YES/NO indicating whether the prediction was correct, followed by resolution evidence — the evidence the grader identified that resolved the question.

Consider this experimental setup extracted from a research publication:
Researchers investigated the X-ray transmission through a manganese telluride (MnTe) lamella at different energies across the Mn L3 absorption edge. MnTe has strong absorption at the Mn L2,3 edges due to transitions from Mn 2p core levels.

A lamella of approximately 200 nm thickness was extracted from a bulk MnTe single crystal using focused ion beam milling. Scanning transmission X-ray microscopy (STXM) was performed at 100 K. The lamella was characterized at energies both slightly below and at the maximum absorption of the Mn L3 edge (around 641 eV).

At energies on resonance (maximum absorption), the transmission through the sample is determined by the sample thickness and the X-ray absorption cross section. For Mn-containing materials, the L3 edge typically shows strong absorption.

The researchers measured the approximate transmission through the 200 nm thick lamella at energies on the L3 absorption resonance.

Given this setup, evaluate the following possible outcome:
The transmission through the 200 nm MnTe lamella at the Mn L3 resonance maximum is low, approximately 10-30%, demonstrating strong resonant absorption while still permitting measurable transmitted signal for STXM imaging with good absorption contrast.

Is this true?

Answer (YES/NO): YES